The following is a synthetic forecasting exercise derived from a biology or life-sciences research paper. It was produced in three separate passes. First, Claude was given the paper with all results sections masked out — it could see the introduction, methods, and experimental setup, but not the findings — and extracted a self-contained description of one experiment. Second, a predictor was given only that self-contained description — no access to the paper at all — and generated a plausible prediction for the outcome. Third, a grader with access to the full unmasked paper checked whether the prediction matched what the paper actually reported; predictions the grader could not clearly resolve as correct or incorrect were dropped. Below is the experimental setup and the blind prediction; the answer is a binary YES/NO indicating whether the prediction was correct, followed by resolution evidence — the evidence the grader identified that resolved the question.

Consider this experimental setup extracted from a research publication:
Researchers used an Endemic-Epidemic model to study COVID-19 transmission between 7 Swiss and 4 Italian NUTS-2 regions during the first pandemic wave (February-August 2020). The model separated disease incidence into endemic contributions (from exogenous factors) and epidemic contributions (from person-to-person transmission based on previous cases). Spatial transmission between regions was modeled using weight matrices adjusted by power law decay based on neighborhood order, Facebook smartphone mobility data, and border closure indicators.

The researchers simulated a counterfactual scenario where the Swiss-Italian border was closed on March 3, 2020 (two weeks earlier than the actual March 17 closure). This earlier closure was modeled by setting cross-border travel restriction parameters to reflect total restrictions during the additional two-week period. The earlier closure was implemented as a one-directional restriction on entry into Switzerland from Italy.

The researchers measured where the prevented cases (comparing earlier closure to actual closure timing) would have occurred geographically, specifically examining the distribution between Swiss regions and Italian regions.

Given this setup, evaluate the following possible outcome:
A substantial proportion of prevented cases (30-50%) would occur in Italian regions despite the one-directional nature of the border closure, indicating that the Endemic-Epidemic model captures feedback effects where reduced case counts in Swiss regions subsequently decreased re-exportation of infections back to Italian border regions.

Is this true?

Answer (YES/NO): NO